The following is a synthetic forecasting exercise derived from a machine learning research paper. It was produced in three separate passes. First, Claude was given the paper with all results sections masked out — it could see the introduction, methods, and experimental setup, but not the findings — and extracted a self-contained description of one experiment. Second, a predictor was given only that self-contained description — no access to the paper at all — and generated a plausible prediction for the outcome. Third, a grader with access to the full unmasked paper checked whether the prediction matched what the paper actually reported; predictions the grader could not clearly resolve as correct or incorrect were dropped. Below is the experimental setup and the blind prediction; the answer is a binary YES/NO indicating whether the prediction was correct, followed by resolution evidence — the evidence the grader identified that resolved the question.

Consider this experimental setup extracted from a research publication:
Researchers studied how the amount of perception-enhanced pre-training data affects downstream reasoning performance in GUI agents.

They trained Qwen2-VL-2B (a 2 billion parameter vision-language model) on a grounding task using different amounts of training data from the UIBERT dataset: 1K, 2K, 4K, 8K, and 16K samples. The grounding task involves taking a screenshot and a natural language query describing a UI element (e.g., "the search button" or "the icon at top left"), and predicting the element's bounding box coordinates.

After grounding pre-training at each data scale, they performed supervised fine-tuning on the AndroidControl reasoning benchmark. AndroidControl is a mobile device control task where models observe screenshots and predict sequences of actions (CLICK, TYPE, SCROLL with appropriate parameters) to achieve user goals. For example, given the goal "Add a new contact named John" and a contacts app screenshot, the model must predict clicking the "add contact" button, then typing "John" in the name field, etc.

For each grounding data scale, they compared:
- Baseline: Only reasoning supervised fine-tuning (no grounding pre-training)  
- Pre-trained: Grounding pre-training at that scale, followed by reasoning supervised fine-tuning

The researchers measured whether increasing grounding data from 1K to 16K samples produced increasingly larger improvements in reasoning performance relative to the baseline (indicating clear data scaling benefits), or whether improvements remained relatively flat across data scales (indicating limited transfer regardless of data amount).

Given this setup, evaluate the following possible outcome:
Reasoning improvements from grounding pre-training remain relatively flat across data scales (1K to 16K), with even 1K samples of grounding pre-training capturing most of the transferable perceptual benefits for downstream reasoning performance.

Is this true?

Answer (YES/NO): NO